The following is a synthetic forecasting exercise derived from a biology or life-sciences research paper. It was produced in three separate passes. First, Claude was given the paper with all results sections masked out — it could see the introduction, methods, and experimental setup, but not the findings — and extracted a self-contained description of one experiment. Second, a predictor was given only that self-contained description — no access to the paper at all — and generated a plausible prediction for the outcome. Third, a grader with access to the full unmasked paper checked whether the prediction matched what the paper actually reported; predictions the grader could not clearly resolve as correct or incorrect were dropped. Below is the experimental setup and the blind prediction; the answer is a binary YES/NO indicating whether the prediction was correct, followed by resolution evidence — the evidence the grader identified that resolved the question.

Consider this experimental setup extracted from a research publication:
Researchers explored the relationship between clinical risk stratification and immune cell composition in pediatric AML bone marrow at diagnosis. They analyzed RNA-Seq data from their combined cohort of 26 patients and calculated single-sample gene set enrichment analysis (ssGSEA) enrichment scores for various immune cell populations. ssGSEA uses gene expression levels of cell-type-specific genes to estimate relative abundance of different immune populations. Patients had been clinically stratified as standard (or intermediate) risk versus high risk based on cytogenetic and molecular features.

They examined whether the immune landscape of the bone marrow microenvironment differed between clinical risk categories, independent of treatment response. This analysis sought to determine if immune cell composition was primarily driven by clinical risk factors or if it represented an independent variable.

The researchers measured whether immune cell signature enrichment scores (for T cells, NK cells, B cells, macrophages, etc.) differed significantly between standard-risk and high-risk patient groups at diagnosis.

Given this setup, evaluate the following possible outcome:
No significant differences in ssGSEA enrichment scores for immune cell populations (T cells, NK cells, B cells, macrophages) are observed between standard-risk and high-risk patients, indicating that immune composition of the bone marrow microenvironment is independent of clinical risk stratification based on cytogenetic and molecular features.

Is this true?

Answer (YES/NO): NO